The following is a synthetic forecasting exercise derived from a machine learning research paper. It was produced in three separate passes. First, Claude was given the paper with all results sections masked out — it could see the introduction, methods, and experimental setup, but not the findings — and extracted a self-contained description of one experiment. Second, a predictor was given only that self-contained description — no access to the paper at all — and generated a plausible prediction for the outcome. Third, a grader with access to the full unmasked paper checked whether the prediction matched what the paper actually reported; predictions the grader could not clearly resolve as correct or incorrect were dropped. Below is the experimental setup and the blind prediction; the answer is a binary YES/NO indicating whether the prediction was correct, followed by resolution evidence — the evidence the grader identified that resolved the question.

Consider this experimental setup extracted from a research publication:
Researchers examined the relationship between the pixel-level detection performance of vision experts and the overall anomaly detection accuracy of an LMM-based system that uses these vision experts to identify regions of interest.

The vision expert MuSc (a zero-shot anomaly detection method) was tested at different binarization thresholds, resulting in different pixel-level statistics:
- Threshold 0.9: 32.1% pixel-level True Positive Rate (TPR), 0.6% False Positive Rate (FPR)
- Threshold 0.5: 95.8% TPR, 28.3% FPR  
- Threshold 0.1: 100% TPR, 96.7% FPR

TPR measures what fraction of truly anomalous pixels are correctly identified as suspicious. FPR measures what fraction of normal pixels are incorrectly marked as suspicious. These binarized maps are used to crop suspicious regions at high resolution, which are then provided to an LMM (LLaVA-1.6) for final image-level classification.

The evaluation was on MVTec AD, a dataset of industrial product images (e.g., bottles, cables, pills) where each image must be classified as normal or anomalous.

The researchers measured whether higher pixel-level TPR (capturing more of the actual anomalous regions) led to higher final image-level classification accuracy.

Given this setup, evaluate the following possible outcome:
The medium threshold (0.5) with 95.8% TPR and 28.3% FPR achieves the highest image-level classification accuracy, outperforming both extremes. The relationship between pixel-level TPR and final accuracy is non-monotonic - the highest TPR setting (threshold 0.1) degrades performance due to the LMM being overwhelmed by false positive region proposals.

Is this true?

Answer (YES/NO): NO